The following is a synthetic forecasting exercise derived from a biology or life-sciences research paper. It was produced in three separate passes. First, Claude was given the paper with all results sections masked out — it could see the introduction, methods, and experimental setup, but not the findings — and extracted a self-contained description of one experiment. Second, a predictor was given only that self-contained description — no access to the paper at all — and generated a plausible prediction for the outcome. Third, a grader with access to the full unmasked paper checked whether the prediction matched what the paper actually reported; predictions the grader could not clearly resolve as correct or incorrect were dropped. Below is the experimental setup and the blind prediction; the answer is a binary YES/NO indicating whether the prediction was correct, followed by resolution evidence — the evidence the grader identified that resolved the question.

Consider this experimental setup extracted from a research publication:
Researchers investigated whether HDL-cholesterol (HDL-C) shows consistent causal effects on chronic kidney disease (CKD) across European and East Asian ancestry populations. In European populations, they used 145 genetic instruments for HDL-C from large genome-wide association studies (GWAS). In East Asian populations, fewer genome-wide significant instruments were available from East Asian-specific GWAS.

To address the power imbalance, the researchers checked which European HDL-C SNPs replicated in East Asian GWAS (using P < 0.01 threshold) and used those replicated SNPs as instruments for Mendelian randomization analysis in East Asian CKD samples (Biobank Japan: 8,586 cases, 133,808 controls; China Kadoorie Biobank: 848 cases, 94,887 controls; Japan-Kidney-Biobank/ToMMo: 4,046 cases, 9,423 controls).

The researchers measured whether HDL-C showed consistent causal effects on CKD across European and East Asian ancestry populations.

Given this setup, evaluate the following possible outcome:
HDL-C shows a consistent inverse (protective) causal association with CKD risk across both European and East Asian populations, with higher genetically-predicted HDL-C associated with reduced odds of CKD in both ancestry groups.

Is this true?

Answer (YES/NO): YES